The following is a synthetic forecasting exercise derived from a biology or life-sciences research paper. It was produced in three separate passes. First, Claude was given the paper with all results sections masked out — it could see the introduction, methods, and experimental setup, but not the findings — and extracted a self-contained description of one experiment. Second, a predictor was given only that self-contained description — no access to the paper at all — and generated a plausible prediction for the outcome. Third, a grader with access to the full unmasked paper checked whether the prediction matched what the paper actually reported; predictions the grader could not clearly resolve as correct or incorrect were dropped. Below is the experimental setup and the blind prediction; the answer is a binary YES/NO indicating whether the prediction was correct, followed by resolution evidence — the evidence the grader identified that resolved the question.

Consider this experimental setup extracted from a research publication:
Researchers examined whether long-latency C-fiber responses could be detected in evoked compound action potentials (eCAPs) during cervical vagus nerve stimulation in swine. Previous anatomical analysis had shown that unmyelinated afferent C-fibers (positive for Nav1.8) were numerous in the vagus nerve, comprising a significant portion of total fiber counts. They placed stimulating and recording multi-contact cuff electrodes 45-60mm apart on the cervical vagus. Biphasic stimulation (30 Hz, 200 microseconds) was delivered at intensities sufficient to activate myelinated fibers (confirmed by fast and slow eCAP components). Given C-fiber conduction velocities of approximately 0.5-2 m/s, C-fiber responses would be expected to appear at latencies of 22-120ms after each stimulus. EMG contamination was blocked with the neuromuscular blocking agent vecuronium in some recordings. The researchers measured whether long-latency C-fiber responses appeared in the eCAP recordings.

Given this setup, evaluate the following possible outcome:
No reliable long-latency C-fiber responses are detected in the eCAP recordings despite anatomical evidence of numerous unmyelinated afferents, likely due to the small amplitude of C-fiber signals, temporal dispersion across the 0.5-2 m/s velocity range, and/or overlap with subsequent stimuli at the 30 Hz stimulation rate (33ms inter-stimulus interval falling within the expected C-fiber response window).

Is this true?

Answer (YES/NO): NO